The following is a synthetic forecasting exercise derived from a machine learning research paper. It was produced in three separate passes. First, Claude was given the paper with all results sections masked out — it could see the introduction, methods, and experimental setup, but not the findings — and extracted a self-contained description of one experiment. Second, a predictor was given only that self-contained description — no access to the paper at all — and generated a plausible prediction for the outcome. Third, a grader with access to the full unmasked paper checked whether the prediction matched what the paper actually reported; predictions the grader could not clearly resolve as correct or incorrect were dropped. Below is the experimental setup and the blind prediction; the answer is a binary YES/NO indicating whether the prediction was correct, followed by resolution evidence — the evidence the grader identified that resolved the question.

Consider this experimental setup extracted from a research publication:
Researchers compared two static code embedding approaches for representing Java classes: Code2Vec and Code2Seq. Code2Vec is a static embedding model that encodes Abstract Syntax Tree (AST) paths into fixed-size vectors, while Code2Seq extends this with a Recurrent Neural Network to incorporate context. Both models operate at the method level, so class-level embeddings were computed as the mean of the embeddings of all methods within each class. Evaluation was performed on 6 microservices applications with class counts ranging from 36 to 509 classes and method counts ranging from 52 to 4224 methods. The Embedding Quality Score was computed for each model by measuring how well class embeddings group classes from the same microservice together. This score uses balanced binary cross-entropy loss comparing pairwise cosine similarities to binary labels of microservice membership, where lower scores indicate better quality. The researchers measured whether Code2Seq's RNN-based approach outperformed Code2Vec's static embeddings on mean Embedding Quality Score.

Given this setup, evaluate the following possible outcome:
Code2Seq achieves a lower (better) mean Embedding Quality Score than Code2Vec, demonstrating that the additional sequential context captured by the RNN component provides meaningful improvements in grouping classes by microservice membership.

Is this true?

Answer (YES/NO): NO